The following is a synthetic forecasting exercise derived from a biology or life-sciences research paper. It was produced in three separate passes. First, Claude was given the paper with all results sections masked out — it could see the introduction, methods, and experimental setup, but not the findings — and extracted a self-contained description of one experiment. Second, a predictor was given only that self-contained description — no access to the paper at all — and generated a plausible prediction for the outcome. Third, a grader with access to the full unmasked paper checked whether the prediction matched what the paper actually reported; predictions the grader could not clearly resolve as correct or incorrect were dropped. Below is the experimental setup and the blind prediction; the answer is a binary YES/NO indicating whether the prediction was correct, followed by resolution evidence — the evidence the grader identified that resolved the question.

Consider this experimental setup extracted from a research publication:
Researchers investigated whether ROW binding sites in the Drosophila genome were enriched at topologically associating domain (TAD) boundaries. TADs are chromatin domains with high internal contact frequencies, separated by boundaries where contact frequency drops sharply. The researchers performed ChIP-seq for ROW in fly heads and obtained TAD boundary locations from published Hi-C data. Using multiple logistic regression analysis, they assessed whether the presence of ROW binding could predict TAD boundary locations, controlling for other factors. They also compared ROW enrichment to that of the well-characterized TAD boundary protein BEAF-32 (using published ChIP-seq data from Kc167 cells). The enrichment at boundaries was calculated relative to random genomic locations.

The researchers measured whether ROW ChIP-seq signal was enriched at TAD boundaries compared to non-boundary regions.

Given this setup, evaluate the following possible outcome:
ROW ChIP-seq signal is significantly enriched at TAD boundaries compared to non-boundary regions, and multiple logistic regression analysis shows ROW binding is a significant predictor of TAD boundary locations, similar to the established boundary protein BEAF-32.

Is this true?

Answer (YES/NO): YES